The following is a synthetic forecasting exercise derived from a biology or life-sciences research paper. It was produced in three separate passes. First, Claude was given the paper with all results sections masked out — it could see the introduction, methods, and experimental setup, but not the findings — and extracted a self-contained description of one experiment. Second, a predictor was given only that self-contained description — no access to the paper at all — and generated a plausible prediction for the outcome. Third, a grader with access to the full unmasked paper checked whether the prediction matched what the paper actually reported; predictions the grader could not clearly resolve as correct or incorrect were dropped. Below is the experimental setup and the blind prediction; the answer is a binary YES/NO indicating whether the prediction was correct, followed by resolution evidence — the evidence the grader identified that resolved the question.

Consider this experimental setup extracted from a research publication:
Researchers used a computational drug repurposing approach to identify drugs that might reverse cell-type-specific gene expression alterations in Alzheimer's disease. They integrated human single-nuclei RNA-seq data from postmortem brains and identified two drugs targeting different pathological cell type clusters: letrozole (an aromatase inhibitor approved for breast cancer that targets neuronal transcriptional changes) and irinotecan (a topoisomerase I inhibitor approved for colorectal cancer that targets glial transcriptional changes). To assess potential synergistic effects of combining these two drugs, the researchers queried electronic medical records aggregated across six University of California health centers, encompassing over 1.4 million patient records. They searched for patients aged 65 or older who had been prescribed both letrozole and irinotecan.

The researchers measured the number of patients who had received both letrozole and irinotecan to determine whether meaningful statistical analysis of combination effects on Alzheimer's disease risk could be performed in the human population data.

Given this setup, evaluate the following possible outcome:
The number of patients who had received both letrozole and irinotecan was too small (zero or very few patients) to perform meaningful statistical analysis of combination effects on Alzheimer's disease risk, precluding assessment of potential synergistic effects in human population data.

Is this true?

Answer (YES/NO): YES